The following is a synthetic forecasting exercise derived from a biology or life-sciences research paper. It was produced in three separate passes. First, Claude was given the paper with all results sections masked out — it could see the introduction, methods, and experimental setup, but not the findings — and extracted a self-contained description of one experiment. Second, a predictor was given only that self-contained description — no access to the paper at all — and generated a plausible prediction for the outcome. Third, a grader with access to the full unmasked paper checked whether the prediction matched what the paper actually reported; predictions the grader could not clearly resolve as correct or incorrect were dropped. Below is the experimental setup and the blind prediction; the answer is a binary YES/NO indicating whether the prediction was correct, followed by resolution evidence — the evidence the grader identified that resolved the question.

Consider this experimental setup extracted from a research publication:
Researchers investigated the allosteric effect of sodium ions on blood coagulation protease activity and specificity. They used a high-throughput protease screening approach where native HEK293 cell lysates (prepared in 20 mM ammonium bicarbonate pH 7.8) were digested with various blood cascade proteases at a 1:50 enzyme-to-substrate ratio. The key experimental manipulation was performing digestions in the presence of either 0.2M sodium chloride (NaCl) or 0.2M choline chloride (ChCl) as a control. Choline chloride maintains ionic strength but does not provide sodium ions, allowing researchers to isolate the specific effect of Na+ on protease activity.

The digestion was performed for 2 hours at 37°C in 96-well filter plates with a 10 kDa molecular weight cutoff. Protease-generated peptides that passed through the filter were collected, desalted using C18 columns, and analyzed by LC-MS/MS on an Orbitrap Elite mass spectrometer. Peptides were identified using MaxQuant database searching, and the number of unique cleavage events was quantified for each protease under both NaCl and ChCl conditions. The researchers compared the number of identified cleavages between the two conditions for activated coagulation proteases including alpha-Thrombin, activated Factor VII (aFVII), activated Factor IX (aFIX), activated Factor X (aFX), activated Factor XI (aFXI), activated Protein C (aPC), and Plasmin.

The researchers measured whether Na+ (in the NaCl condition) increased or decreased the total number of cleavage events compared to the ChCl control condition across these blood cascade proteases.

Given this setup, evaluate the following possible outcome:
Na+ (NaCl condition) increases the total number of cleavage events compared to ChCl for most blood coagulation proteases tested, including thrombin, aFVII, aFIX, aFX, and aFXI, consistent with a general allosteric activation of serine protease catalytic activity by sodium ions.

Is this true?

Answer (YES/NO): NO